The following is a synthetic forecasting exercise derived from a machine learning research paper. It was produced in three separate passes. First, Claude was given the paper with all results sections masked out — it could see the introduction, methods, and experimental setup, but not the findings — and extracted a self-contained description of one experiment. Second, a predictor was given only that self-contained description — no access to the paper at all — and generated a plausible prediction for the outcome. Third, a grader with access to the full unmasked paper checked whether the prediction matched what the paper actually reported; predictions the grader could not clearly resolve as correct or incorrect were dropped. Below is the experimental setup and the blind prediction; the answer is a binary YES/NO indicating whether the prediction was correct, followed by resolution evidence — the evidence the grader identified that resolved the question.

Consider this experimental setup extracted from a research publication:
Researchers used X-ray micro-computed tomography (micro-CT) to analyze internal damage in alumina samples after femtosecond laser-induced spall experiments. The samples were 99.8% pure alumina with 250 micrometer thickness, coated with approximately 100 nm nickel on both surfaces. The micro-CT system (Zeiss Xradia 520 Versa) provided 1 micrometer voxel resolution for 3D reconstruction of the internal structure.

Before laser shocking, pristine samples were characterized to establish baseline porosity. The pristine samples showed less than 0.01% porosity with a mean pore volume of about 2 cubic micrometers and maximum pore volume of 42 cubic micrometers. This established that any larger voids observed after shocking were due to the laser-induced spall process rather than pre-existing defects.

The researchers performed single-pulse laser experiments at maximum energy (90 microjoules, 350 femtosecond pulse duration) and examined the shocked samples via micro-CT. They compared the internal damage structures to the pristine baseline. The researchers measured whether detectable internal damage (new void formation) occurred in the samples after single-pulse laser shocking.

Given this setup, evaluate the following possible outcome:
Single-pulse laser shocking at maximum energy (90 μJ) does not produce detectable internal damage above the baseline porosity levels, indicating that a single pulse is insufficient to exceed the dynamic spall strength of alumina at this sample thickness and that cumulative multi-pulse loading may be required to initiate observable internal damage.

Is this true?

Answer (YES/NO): NO